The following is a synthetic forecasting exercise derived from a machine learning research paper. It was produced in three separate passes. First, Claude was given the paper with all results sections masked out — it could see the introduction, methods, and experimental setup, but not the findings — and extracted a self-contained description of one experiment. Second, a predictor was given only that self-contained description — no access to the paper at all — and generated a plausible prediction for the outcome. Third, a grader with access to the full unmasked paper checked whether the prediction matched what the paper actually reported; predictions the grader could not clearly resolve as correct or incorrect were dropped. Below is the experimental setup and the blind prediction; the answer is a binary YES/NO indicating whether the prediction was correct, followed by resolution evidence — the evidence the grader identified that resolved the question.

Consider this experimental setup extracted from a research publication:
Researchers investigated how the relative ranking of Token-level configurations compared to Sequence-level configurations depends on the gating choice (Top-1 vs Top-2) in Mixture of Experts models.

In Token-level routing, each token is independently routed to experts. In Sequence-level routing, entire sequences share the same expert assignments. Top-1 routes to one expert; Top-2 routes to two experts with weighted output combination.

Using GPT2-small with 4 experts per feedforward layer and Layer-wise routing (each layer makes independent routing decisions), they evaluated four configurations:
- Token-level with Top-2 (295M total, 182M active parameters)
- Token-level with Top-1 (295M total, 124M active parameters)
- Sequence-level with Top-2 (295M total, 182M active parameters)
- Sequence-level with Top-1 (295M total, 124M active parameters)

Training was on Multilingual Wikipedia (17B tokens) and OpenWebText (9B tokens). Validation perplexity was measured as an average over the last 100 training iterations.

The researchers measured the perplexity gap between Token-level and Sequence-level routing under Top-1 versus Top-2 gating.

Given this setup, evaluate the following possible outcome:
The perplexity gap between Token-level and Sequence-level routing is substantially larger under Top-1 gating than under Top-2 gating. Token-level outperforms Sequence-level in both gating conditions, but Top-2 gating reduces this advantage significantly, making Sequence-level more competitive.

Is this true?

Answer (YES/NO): YES